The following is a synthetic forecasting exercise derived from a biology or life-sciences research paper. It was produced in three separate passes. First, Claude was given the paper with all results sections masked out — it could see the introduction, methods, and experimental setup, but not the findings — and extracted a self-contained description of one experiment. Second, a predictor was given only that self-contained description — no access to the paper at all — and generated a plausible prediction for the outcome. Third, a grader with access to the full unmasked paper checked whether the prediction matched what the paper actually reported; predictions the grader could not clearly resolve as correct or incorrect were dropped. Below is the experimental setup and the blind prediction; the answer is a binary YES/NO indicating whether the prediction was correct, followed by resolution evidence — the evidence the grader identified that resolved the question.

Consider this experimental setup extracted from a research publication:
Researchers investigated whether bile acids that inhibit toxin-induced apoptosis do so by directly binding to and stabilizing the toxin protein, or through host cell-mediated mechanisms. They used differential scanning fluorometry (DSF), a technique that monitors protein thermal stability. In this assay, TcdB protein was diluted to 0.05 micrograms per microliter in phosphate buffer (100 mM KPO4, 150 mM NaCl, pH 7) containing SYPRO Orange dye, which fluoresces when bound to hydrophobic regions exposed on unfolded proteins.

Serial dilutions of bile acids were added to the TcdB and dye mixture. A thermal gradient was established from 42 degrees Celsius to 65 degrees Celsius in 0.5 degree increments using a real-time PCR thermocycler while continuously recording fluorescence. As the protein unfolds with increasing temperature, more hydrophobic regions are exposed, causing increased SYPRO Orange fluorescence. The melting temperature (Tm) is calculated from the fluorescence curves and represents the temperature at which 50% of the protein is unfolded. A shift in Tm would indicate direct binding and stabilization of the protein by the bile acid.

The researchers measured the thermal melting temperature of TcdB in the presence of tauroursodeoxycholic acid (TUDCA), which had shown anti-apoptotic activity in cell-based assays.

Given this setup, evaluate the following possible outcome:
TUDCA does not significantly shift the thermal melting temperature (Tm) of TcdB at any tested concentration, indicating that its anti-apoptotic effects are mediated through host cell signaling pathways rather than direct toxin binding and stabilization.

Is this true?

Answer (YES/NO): NO